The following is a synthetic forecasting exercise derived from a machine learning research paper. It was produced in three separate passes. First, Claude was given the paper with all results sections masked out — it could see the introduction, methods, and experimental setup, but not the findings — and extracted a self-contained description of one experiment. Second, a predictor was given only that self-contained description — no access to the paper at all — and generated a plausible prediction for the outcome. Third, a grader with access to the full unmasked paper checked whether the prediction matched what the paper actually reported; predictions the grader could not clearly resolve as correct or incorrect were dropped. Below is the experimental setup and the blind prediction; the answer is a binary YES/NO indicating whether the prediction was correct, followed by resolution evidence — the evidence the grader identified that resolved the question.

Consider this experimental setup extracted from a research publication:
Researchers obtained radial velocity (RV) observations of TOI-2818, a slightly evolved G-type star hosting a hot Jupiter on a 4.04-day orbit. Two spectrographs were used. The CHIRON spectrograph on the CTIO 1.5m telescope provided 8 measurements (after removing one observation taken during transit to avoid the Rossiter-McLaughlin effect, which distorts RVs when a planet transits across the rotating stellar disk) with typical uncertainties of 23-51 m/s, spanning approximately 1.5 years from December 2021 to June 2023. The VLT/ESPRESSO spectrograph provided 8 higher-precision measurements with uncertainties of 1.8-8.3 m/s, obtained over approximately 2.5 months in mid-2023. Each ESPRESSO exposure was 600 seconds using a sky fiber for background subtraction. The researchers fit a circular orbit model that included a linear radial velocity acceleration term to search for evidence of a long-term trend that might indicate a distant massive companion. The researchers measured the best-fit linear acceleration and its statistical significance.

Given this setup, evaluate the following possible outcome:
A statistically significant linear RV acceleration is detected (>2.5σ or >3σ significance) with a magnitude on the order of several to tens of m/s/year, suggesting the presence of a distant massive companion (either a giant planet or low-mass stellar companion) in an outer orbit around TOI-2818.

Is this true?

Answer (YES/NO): NO